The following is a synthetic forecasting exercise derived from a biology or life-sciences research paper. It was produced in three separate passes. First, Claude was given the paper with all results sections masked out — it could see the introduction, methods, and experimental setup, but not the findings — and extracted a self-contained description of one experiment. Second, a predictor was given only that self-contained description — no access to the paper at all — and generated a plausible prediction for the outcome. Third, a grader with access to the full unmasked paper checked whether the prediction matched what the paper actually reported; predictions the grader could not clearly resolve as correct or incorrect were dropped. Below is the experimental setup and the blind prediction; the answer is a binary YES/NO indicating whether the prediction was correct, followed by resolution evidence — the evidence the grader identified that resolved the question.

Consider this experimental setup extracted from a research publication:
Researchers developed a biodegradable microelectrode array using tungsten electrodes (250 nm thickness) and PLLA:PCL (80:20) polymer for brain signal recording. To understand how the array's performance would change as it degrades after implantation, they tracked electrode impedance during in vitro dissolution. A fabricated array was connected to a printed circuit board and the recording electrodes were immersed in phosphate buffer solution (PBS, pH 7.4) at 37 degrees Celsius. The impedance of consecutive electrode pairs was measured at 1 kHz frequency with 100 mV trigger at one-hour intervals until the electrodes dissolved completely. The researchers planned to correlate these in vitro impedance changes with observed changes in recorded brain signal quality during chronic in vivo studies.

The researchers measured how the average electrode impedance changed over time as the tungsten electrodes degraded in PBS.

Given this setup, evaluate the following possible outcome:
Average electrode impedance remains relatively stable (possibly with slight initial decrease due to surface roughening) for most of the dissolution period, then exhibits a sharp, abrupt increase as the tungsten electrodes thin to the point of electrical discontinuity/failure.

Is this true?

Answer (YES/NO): YES